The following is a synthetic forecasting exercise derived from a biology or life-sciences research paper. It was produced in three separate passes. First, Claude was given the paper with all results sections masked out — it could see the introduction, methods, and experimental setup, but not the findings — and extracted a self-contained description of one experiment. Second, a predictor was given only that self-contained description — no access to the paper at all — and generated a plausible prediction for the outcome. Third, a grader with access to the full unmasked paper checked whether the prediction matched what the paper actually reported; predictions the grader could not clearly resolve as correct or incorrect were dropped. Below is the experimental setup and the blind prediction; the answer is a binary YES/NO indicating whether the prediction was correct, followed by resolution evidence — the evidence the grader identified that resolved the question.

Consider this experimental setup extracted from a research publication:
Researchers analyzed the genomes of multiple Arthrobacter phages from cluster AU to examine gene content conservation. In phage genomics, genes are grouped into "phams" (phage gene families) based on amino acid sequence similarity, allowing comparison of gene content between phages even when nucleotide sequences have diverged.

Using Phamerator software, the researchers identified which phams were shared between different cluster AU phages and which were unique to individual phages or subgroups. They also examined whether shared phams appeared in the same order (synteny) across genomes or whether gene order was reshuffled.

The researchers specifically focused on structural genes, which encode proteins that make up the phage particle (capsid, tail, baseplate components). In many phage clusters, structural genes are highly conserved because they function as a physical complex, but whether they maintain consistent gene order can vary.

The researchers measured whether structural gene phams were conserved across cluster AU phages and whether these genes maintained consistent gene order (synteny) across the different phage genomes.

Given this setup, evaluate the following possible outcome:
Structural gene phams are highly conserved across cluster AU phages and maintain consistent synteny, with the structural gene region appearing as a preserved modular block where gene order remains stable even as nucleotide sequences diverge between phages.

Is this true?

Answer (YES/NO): YES